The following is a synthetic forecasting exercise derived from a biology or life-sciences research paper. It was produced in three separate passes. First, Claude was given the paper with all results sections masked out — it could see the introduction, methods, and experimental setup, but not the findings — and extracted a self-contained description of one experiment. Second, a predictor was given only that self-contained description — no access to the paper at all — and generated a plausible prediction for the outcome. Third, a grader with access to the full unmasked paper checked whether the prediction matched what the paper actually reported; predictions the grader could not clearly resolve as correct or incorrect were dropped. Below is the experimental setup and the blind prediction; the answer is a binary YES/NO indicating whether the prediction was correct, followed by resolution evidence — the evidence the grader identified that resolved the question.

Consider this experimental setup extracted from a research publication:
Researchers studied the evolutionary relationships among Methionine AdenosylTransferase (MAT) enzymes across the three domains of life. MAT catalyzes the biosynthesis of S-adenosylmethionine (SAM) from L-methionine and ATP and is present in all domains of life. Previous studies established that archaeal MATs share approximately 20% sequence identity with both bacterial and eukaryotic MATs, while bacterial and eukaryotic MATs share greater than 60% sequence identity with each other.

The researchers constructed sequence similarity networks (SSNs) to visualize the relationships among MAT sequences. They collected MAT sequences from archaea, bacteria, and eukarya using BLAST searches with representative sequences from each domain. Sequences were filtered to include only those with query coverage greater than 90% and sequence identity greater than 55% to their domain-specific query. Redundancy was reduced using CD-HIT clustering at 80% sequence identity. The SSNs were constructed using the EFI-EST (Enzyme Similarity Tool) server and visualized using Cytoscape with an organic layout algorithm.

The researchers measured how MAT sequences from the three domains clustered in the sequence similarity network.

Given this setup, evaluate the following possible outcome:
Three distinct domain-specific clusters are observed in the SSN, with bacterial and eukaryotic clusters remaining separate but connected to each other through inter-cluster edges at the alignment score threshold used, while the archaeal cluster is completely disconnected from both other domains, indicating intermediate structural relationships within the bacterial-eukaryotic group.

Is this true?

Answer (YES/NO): NO